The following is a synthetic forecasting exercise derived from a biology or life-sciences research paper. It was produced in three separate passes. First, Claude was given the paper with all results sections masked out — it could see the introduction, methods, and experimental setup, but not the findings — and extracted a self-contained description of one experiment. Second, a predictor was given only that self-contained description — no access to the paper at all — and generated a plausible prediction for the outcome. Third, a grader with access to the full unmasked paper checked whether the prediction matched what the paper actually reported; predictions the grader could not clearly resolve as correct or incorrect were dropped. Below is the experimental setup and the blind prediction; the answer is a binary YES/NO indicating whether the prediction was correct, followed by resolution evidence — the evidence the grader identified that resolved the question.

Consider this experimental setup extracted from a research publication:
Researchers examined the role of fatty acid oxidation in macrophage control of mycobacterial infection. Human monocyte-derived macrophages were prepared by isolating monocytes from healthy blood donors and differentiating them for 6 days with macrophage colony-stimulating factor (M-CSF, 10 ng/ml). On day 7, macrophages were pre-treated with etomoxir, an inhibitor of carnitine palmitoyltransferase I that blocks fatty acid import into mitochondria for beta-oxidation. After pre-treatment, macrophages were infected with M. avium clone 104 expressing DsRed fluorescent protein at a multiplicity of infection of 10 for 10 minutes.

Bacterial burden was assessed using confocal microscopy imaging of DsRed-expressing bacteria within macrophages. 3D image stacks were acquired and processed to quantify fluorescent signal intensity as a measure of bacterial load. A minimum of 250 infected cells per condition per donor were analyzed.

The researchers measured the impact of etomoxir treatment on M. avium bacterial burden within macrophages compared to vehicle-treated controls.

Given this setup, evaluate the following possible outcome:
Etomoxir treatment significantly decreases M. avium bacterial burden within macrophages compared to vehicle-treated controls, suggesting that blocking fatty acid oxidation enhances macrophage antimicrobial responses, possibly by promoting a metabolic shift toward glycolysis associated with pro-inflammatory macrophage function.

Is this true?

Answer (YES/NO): NO